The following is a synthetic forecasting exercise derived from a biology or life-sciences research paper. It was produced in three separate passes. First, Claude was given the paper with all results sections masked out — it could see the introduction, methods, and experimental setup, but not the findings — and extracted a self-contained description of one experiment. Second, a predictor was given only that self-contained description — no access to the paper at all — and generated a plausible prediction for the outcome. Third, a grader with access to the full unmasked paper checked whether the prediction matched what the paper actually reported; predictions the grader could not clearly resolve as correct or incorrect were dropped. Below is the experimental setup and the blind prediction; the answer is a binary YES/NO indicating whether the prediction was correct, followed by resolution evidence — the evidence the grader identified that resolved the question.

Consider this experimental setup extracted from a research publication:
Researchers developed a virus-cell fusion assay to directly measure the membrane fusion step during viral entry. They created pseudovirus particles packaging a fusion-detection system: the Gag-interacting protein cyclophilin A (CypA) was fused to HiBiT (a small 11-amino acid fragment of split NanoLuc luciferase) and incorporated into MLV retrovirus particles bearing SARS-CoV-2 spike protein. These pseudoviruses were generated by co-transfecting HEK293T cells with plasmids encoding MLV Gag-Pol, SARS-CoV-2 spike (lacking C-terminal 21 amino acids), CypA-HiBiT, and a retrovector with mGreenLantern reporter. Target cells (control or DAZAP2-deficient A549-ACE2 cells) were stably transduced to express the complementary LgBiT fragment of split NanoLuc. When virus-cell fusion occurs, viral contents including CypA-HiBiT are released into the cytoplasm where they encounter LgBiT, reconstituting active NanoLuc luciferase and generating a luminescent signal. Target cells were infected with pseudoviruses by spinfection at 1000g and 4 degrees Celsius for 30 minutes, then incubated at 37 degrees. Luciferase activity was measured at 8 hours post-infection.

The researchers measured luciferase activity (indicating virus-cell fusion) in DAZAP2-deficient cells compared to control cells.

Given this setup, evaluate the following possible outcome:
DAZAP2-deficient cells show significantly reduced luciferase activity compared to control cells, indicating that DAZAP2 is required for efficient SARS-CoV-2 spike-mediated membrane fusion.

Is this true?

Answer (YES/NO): NO